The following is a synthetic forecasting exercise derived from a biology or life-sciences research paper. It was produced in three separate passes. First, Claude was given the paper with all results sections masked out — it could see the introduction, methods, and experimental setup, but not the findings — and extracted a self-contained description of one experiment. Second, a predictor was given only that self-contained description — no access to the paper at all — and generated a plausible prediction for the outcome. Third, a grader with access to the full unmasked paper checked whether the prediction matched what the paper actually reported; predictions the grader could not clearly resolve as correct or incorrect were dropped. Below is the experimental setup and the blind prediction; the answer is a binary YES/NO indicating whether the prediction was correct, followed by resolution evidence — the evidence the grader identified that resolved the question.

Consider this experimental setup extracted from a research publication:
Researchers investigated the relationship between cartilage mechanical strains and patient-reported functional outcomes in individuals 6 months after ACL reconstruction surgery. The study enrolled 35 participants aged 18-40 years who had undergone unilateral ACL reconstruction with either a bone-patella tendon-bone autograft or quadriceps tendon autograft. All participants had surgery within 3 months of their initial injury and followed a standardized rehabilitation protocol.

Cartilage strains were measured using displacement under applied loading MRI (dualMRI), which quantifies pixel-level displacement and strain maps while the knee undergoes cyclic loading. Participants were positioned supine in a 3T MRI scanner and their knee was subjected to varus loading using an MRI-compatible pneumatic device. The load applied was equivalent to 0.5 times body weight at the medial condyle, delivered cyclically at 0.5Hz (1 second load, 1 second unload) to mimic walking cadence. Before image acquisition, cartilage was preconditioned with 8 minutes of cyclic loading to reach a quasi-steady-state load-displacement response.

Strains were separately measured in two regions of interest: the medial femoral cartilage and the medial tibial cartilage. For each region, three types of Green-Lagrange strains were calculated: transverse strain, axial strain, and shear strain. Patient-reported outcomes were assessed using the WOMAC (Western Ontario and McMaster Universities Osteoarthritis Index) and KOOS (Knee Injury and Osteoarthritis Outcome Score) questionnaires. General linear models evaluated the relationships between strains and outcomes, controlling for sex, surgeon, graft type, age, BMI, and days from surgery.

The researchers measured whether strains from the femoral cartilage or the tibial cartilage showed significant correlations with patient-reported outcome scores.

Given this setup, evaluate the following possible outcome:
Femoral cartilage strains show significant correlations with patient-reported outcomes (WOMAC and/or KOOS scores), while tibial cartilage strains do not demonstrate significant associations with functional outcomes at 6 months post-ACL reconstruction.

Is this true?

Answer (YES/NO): YES